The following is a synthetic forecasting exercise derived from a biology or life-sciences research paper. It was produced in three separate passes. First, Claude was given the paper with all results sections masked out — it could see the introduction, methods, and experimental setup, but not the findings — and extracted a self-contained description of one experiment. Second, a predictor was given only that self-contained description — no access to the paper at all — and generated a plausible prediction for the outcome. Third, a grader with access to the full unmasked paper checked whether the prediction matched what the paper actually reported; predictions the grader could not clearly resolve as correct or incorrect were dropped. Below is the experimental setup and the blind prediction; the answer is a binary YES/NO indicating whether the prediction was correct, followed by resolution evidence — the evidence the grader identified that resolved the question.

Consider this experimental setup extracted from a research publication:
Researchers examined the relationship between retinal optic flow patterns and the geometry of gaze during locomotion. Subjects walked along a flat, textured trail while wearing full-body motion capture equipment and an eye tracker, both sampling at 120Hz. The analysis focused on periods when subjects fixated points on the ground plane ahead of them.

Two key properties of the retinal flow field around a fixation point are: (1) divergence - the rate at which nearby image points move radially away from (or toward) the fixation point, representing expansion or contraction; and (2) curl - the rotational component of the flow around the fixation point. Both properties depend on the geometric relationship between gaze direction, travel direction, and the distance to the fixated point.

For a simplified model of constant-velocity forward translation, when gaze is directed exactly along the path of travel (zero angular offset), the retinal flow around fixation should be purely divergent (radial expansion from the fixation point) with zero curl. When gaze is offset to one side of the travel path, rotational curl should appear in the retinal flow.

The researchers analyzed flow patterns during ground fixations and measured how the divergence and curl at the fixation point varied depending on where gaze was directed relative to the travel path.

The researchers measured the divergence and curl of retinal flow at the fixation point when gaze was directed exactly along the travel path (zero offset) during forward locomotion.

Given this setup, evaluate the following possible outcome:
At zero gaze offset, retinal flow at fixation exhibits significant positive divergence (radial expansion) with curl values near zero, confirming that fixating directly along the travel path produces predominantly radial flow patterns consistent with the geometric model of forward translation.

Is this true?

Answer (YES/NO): YES